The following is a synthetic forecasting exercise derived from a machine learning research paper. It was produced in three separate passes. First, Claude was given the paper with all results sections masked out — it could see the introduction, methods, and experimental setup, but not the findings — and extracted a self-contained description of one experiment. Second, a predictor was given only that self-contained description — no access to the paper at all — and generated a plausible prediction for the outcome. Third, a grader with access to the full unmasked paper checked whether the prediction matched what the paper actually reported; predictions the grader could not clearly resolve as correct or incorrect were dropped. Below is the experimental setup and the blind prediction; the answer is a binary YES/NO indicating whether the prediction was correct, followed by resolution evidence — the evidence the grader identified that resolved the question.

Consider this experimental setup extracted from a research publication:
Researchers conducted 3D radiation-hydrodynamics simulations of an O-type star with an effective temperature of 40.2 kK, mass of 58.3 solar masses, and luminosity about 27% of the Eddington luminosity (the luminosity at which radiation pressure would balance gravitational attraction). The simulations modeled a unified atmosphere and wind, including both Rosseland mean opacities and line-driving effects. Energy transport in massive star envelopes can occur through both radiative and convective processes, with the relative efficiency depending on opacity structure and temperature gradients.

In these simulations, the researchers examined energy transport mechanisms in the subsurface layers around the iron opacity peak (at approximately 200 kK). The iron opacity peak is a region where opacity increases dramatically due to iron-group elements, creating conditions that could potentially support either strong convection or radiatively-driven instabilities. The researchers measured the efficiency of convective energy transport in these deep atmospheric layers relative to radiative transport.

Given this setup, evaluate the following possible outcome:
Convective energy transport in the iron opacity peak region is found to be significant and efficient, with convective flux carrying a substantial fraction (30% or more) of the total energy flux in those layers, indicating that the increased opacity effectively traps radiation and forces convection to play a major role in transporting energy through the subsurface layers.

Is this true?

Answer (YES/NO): NO